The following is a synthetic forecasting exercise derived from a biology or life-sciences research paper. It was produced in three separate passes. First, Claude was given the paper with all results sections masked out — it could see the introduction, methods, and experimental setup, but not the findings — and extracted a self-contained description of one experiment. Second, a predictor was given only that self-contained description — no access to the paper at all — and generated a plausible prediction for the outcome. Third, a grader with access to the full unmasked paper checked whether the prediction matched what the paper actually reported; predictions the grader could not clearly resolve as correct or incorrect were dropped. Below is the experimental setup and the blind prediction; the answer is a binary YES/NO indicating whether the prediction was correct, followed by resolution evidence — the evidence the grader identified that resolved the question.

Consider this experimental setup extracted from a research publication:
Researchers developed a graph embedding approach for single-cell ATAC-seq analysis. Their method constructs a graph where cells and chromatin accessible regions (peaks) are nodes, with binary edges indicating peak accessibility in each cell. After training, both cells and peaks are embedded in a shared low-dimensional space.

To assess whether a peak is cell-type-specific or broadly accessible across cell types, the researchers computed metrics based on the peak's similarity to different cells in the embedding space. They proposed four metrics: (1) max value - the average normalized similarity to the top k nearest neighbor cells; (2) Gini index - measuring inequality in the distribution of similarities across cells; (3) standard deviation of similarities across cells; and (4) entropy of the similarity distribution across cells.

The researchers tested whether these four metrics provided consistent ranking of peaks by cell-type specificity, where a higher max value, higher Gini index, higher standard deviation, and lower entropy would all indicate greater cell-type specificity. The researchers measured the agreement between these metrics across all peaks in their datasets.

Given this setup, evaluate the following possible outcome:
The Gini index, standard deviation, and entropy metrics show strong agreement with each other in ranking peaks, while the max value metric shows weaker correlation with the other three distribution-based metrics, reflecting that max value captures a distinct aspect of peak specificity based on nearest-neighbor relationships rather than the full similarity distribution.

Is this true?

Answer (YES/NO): NO